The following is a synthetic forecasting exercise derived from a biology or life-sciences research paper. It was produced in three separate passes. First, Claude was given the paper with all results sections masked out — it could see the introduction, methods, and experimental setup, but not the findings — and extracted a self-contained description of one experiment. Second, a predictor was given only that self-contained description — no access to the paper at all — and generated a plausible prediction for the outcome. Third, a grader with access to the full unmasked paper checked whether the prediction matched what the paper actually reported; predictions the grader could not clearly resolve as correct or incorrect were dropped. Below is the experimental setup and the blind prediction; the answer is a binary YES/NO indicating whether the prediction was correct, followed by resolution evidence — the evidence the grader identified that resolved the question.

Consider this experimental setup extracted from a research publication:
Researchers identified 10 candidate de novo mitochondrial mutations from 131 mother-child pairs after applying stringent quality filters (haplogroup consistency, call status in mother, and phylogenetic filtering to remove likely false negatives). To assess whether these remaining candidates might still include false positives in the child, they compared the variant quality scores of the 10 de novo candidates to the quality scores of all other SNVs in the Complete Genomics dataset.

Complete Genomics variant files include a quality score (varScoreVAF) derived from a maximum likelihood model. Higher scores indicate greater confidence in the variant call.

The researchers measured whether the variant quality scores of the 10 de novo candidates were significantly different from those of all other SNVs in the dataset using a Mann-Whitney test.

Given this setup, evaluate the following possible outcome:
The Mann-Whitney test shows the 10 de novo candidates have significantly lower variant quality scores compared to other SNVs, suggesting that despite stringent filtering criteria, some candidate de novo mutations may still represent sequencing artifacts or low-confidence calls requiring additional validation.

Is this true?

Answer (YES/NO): YES